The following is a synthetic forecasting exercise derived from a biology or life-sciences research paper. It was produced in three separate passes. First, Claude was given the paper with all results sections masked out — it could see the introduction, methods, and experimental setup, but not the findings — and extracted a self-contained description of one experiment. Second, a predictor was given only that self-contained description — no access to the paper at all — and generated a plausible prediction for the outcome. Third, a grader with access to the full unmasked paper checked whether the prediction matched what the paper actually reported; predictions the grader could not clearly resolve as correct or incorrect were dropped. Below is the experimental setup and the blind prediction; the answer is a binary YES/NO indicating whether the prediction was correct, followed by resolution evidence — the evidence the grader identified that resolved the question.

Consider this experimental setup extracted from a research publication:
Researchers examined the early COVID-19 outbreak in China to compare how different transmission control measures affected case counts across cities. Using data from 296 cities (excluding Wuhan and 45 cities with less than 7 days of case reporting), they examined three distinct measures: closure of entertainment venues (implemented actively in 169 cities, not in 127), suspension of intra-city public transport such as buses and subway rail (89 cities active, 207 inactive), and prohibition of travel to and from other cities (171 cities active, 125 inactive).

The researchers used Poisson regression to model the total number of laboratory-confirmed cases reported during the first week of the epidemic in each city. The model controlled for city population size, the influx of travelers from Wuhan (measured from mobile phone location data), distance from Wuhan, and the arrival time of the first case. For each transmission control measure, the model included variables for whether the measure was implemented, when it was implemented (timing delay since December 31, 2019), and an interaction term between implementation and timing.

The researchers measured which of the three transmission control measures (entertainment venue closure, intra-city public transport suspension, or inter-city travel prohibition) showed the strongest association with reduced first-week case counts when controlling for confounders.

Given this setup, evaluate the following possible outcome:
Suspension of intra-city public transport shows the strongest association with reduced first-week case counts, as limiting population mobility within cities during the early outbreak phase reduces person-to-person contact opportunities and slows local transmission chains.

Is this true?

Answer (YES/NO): NO